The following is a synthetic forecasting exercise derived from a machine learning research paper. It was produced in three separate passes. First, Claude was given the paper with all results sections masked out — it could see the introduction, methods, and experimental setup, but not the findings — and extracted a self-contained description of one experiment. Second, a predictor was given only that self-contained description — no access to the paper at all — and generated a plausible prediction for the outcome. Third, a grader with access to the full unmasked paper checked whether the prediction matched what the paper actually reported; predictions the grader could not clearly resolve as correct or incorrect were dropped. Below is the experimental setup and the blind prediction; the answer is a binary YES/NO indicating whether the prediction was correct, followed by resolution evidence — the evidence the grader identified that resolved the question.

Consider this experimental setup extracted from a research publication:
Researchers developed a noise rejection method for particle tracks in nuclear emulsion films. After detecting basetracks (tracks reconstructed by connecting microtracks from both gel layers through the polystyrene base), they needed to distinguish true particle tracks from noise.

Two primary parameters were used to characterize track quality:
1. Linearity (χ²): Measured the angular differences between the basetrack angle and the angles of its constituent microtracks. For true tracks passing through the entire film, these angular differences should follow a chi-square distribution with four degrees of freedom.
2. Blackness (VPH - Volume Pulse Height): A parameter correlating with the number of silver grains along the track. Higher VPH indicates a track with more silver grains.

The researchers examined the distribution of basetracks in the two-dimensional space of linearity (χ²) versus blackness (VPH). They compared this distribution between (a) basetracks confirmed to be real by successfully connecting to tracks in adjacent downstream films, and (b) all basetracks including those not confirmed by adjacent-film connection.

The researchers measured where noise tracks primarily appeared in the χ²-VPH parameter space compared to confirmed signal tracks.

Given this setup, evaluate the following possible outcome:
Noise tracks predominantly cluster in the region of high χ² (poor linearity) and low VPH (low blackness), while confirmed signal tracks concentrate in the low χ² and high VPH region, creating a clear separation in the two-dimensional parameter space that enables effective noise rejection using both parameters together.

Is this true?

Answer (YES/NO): YES